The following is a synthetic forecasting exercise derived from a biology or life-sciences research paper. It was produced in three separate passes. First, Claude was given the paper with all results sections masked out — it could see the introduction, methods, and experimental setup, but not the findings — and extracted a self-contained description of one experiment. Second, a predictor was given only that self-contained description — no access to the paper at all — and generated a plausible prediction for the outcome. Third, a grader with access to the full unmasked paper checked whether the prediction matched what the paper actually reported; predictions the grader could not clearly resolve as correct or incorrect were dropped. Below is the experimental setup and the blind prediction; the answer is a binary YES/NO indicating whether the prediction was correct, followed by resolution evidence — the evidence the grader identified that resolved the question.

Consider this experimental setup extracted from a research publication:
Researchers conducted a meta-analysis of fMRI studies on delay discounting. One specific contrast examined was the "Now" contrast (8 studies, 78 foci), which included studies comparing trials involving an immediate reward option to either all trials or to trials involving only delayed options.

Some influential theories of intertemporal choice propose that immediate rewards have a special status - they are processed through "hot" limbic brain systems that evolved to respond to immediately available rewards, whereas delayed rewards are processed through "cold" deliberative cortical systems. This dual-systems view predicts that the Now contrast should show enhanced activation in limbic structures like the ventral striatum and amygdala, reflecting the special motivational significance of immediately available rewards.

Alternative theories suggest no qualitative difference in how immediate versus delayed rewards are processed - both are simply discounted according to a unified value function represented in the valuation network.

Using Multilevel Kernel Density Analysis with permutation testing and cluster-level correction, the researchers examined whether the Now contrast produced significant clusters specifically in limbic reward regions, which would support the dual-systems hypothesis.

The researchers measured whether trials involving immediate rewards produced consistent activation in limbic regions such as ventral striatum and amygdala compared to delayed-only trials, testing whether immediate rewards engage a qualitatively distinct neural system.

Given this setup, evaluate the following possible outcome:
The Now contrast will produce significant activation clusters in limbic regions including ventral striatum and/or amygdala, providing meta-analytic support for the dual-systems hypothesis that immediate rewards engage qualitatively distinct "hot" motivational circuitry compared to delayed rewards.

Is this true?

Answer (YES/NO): NO